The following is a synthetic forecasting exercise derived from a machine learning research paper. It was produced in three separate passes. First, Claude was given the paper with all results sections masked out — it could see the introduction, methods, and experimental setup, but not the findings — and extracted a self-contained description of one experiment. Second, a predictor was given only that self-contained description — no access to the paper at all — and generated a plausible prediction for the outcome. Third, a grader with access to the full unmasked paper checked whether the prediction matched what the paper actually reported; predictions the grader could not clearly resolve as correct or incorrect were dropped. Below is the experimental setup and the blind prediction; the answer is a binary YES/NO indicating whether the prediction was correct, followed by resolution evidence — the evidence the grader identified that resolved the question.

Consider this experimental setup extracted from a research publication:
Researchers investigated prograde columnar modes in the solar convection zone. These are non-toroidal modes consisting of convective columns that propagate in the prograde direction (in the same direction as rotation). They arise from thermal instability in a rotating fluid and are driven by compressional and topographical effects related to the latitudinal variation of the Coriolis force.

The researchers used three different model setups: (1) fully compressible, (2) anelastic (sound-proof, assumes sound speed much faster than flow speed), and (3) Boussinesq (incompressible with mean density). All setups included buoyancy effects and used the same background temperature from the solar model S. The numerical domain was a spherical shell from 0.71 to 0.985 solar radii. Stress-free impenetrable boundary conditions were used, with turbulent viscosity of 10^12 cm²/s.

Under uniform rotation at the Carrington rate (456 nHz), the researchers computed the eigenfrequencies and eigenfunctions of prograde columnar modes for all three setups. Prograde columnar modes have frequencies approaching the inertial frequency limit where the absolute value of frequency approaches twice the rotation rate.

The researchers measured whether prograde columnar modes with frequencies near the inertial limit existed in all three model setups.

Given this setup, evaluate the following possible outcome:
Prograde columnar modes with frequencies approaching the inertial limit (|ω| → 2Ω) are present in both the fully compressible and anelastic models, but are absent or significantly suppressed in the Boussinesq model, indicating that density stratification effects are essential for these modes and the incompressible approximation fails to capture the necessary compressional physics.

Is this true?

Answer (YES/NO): NO